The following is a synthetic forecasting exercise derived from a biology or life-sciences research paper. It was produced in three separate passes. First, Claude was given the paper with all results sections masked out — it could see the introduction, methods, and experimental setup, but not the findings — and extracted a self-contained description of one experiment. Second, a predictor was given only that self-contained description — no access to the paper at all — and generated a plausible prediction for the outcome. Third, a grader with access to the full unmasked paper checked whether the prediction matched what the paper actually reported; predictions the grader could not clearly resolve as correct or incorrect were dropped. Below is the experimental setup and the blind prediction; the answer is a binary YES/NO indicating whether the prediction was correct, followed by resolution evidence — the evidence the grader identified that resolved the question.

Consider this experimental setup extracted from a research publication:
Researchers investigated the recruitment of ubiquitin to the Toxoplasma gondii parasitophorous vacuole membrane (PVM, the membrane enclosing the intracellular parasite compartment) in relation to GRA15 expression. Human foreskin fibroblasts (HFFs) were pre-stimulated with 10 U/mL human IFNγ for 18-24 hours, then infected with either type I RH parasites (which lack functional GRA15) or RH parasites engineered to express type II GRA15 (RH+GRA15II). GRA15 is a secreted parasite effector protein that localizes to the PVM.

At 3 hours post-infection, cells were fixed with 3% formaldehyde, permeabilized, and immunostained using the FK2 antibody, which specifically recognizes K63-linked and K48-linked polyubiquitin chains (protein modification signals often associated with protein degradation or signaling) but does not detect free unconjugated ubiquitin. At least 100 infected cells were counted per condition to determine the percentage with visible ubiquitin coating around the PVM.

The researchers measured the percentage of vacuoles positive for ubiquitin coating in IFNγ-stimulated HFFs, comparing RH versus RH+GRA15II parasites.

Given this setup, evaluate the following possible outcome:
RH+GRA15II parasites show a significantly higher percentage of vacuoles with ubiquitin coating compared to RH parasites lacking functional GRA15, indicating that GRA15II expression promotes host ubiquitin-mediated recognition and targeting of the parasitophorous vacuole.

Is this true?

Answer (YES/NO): NO